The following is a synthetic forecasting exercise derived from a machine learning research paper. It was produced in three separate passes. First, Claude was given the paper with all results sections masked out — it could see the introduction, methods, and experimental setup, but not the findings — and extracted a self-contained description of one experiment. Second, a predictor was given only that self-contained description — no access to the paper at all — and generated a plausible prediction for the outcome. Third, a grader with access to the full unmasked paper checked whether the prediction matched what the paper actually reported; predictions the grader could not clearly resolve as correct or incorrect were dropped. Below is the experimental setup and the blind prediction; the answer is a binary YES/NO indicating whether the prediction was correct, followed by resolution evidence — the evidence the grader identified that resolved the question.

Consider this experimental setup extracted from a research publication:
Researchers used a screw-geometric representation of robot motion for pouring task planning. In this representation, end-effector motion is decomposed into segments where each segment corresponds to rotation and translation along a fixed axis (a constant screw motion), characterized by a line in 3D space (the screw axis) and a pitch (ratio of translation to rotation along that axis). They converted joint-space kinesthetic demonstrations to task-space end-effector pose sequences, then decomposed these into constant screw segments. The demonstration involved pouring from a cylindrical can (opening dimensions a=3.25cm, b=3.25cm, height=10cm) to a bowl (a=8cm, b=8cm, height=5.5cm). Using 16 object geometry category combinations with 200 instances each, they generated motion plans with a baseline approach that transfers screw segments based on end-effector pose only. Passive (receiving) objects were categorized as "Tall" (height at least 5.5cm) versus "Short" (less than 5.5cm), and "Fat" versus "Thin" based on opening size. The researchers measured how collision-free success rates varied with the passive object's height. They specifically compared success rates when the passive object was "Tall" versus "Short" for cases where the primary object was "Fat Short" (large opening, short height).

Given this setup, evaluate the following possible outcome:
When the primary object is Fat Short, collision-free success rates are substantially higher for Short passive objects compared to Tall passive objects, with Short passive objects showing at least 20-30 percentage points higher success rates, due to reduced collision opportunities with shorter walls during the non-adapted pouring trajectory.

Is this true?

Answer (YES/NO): YES